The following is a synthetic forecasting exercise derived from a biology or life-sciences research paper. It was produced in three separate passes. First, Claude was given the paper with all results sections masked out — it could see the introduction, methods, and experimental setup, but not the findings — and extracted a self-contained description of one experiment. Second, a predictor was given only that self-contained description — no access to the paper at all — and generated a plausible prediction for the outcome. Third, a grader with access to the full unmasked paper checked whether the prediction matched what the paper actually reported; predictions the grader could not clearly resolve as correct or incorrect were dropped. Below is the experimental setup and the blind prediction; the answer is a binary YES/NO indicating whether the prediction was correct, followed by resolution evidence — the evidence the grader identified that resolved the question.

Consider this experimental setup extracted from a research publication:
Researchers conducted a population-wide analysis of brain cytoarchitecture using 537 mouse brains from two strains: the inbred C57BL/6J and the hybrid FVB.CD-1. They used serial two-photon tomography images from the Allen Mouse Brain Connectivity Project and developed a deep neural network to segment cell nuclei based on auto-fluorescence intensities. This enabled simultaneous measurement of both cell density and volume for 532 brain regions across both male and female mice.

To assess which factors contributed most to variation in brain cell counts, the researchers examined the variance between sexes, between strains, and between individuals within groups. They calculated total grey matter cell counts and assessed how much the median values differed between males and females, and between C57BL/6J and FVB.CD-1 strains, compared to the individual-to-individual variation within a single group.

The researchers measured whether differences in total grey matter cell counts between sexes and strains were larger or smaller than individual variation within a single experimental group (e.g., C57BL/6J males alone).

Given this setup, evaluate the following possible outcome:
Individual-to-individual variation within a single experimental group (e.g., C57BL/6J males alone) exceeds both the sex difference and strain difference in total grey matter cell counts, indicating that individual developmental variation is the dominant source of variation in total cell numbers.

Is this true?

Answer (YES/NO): YES